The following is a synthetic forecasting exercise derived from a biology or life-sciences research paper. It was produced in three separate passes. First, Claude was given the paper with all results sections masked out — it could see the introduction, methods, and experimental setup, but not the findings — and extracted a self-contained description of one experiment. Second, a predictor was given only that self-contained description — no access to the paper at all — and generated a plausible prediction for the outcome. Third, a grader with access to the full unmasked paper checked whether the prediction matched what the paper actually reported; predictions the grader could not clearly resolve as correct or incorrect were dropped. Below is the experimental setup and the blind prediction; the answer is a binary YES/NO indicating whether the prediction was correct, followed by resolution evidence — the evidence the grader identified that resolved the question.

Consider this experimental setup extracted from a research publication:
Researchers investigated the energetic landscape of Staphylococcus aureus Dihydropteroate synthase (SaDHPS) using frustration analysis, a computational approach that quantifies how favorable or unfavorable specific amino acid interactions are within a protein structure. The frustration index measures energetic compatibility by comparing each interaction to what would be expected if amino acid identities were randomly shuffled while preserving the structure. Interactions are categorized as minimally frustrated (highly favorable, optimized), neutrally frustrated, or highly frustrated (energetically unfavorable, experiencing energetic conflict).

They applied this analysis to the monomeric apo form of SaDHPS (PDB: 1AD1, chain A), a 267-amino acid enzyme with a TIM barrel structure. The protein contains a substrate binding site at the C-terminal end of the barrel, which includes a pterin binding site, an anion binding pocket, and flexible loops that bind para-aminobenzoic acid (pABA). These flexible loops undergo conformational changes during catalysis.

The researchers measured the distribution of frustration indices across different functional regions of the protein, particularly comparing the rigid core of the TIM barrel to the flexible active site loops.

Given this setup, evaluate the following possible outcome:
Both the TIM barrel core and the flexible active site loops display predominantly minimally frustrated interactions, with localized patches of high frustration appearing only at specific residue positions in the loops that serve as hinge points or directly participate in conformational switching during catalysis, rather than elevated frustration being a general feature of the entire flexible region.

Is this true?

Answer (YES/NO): NO